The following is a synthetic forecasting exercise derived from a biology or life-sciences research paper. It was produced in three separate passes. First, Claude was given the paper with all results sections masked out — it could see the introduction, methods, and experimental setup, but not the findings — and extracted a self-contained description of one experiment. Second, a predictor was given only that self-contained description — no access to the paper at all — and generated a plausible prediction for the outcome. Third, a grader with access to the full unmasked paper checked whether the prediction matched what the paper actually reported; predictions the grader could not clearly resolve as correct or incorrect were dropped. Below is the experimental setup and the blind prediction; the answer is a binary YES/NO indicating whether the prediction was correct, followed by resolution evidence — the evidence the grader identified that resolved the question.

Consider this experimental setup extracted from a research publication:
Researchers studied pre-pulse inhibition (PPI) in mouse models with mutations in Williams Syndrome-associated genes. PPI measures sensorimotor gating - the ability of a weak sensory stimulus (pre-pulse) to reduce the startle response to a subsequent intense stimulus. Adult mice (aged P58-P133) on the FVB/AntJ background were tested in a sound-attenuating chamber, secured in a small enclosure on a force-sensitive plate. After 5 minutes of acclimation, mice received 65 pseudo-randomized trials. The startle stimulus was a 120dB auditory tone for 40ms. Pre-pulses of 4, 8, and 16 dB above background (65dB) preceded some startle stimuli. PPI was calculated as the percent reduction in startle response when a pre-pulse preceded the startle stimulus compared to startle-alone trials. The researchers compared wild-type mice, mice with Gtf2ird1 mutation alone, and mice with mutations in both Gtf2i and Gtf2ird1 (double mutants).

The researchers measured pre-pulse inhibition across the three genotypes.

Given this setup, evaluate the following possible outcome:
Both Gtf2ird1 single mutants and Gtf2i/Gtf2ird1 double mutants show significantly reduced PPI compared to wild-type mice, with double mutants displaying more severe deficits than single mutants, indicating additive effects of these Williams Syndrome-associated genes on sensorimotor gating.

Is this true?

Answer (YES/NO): NO